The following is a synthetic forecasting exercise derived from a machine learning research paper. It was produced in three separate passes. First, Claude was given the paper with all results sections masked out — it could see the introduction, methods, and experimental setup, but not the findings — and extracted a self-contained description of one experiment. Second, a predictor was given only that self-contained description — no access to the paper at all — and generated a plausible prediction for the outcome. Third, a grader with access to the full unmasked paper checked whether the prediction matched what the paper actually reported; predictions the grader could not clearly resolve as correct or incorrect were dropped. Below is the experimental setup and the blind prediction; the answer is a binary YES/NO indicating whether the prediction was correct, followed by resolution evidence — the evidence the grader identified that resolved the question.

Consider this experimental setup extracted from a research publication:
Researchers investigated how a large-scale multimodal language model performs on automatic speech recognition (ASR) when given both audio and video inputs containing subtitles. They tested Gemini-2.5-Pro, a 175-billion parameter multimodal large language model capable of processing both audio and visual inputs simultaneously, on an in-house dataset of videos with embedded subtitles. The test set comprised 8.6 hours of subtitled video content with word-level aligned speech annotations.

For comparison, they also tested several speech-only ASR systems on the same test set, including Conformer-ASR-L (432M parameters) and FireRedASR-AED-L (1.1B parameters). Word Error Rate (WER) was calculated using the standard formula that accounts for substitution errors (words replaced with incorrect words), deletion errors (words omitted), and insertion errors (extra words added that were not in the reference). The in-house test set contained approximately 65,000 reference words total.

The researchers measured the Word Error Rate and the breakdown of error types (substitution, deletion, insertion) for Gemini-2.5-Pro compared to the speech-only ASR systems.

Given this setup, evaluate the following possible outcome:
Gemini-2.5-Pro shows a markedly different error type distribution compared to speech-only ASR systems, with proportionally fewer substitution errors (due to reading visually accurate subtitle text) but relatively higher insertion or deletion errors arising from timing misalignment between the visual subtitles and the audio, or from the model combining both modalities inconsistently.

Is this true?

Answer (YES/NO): YES